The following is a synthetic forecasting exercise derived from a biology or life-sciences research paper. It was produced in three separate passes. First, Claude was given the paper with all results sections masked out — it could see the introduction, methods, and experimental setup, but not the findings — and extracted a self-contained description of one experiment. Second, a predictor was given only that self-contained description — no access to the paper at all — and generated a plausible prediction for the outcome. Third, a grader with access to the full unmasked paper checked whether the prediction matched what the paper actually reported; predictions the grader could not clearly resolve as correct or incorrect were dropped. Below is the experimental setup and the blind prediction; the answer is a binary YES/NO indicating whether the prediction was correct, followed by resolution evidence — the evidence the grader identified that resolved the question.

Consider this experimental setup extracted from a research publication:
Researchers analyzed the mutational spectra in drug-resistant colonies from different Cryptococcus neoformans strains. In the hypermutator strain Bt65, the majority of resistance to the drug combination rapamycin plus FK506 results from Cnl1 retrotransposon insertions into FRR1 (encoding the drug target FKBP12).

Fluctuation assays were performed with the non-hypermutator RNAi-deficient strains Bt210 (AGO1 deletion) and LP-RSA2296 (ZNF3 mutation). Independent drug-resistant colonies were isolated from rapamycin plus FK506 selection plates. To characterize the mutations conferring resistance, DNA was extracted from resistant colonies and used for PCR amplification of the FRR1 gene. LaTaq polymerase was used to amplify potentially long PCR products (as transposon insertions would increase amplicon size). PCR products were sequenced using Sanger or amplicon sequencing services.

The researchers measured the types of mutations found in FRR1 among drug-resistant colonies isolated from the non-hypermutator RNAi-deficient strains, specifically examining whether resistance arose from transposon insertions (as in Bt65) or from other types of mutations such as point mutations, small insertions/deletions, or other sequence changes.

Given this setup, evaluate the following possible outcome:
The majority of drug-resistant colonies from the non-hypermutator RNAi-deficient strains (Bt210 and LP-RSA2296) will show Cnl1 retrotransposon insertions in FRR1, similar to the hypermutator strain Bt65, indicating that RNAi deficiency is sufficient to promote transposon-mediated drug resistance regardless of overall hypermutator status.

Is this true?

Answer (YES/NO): NO